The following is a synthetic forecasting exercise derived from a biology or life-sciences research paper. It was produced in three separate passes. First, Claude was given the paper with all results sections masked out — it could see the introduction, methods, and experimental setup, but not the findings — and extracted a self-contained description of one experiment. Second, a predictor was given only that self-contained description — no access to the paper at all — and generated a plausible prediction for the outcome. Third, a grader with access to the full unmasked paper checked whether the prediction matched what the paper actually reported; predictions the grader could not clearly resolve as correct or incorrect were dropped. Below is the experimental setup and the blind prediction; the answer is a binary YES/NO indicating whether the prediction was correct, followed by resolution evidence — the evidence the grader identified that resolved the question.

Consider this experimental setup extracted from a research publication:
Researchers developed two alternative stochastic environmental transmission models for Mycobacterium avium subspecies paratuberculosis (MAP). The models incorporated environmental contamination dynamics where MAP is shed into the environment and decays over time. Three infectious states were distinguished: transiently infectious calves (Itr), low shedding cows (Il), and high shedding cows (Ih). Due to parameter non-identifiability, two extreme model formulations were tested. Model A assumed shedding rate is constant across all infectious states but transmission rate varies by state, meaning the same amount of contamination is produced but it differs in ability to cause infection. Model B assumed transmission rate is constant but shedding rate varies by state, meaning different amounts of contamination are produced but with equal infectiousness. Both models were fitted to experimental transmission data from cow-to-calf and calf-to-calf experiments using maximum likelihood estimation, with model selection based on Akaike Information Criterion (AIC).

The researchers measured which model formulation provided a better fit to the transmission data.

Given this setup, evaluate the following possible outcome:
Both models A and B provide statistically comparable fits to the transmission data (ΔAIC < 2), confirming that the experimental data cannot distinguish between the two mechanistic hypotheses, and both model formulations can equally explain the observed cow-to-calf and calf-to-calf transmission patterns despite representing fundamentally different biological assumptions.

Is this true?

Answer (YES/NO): YES